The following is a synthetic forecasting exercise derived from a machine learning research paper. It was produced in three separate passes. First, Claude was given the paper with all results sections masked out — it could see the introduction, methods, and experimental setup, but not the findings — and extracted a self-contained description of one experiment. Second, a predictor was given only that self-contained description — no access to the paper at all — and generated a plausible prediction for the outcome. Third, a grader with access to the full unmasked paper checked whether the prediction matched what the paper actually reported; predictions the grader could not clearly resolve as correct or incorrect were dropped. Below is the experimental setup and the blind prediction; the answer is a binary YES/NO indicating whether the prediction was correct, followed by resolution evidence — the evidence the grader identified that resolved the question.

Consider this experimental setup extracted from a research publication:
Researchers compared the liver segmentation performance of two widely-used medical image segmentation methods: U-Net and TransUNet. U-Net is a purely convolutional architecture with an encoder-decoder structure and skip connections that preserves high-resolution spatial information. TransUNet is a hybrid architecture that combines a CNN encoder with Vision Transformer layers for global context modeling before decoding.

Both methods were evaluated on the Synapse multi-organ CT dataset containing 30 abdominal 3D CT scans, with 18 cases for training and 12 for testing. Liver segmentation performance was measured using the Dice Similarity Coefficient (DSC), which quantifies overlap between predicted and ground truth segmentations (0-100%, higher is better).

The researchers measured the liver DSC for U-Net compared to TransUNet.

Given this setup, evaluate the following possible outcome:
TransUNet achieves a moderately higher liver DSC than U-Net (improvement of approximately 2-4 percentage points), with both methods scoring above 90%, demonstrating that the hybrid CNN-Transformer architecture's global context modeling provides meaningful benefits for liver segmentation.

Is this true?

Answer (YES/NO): NO